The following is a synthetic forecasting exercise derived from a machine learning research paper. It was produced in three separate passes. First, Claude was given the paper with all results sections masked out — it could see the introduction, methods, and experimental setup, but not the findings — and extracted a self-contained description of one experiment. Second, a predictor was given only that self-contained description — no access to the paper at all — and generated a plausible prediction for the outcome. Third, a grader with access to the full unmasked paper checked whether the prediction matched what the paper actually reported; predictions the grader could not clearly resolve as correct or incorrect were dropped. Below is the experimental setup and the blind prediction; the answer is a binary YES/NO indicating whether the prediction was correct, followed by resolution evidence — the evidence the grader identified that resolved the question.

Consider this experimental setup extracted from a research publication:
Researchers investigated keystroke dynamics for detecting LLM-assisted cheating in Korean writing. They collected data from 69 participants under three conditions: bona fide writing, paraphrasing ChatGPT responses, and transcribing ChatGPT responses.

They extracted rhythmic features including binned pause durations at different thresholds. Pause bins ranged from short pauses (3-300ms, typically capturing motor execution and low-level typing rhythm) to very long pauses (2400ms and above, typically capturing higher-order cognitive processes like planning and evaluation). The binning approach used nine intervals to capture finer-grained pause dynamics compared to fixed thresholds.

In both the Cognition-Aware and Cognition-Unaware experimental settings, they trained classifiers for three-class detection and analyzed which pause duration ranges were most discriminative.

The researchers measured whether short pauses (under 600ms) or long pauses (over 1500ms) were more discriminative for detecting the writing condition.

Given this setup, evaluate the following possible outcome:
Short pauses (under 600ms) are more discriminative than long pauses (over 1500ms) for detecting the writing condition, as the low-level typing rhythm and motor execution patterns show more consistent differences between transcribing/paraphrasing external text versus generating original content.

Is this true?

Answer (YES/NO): NO